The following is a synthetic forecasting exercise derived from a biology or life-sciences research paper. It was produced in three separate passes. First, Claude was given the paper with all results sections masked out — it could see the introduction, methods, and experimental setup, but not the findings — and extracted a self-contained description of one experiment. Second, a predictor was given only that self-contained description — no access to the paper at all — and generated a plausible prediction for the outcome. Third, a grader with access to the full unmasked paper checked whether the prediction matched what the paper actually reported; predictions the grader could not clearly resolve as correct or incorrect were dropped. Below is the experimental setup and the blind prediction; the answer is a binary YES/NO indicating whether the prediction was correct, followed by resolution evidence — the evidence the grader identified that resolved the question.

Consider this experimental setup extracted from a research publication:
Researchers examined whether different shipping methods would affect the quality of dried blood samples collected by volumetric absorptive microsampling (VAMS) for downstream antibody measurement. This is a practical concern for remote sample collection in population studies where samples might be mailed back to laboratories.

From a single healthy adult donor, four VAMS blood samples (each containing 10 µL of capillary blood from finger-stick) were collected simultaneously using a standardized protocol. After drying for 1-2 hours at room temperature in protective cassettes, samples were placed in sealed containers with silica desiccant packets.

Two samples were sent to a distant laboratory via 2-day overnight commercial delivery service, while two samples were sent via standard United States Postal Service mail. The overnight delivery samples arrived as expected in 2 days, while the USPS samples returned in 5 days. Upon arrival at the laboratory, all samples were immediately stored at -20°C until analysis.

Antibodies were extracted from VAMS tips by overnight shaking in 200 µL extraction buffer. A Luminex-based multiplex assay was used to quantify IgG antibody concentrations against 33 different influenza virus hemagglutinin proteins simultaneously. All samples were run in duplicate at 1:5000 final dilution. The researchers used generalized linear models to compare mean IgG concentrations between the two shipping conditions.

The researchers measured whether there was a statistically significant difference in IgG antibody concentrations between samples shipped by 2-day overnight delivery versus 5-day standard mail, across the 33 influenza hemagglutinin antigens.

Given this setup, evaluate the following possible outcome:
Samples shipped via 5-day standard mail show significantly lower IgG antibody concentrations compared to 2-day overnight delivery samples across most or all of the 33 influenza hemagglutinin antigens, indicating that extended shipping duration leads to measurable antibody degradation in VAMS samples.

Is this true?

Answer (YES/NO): NO